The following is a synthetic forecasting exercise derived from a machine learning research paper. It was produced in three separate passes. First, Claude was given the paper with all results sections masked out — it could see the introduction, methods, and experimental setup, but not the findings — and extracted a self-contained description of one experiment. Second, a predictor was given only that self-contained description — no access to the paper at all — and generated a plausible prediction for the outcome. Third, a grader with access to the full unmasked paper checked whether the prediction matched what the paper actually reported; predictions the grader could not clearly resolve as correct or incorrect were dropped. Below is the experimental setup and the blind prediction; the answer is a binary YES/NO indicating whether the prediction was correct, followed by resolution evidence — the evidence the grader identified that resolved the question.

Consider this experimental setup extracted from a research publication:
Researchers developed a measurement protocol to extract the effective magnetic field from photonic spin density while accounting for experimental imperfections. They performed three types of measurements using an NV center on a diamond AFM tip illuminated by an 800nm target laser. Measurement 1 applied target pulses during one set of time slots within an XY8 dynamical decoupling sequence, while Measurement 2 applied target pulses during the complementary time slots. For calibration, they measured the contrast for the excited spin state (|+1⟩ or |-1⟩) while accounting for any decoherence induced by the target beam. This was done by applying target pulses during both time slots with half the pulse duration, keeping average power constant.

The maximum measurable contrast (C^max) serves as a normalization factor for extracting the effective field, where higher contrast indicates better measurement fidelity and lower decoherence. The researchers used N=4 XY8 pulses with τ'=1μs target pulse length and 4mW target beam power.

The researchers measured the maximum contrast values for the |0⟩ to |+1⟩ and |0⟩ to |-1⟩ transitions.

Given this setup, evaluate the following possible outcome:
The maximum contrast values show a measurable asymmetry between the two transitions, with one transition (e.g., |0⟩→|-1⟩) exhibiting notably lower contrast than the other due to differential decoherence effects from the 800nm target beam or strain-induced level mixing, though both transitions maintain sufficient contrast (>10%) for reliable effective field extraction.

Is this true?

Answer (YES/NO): NO